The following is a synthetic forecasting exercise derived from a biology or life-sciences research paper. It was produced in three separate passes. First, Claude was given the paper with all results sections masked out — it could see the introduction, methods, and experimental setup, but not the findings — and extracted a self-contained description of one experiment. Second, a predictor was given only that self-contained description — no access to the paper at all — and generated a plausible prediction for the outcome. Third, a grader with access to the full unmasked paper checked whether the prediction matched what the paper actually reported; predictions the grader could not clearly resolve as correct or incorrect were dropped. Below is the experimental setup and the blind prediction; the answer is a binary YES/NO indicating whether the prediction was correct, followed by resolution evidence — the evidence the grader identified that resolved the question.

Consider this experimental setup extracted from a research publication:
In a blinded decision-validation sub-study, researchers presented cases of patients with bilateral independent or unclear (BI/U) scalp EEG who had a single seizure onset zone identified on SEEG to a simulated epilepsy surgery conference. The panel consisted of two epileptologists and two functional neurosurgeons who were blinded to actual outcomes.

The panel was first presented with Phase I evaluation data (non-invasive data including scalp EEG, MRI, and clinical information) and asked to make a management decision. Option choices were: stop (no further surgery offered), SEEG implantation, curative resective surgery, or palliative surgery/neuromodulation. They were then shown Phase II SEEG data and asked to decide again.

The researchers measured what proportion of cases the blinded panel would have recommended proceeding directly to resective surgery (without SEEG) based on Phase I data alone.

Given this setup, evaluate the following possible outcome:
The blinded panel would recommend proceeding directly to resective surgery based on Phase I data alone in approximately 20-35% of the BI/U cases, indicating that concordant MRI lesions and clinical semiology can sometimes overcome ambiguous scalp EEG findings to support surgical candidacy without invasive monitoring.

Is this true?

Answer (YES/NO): YES